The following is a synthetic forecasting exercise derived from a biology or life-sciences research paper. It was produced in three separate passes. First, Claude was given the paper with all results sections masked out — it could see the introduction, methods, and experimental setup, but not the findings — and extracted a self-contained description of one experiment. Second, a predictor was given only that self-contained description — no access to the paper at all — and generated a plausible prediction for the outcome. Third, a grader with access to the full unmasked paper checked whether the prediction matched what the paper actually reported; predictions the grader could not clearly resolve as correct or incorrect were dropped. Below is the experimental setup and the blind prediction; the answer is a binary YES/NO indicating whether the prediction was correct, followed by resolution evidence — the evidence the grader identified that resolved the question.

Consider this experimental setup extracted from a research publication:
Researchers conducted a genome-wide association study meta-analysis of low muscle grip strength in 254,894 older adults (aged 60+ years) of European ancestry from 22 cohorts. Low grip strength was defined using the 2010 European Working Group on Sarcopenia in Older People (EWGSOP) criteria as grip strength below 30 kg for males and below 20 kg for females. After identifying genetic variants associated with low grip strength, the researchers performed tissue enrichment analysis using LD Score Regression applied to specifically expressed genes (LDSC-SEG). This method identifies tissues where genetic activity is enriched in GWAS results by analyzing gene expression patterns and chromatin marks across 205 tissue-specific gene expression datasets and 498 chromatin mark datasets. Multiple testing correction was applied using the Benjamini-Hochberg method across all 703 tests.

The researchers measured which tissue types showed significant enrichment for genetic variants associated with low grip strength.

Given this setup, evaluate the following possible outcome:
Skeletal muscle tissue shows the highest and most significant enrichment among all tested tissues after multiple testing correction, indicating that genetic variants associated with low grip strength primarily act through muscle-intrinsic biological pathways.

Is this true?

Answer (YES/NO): NO